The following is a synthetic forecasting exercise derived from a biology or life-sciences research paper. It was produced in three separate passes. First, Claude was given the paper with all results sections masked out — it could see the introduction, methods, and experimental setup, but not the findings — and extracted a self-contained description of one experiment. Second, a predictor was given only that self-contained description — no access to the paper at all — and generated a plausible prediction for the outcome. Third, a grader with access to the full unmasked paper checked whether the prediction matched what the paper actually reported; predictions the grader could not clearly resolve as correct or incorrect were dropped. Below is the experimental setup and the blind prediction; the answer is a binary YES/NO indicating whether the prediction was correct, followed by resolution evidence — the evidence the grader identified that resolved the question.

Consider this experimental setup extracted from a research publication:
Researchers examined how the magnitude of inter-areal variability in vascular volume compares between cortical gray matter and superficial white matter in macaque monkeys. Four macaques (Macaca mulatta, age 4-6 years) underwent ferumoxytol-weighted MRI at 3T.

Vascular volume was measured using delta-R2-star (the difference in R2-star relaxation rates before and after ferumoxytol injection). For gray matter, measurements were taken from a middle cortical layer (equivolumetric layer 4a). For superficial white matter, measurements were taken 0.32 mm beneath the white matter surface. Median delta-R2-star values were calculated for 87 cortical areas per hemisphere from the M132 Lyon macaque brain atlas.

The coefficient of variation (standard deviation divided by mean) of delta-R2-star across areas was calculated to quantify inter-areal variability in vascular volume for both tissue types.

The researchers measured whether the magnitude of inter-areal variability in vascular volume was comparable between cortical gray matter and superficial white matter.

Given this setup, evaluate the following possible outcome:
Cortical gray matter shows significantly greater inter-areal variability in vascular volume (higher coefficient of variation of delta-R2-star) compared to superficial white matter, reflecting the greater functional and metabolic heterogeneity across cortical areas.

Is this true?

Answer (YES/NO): NO